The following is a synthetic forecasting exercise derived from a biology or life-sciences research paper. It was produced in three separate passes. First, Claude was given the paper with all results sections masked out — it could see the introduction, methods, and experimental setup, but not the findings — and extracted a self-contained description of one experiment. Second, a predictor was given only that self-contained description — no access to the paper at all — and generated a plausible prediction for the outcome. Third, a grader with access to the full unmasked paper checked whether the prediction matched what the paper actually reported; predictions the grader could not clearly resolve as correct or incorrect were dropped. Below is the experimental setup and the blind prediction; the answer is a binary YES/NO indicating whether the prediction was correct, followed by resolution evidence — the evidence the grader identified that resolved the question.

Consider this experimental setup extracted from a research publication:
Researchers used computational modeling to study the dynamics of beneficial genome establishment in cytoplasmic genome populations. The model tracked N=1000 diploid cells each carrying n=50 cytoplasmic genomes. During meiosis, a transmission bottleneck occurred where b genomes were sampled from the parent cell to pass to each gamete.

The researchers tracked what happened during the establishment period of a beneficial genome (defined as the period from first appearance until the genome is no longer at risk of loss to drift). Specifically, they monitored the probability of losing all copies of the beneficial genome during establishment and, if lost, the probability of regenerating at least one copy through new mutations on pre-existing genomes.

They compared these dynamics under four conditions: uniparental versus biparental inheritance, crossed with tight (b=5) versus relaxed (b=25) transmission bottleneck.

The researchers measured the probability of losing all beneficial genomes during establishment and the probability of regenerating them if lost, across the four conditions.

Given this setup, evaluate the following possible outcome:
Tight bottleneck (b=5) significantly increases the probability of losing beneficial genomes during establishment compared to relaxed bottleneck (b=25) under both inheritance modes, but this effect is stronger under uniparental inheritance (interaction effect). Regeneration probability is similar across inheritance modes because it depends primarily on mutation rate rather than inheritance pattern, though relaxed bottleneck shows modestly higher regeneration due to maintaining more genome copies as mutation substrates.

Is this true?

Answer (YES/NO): NO